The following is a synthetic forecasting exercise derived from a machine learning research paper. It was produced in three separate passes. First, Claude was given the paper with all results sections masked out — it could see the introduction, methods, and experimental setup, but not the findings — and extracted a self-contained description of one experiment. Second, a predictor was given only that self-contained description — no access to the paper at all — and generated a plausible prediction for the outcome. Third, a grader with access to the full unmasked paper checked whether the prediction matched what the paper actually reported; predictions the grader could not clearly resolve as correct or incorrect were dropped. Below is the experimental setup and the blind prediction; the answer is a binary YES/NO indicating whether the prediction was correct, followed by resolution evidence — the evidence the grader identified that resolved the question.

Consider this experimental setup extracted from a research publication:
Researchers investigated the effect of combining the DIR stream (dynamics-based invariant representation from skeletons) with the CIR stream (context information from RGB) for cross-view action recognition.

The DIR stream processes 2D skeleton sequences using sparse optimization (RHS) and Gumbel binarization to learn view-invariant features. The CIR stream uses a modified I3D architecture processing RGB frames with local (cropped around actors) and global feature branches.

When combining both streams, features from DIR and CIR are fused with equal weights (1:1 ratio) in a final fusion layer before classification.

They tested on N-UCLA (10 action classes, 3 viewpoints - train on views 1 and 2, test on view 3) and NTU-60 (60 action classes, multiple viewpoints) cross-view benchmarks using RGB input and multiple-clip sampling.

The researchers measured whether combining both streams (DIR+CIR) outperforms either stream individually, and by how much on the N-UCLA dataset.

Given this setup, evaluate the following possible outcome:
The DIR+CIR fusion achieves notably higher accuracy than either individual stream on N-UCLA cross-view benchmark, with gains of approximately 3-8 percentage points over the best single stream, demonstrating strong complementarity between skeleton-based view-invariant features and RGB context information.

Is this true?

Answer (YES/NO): NO